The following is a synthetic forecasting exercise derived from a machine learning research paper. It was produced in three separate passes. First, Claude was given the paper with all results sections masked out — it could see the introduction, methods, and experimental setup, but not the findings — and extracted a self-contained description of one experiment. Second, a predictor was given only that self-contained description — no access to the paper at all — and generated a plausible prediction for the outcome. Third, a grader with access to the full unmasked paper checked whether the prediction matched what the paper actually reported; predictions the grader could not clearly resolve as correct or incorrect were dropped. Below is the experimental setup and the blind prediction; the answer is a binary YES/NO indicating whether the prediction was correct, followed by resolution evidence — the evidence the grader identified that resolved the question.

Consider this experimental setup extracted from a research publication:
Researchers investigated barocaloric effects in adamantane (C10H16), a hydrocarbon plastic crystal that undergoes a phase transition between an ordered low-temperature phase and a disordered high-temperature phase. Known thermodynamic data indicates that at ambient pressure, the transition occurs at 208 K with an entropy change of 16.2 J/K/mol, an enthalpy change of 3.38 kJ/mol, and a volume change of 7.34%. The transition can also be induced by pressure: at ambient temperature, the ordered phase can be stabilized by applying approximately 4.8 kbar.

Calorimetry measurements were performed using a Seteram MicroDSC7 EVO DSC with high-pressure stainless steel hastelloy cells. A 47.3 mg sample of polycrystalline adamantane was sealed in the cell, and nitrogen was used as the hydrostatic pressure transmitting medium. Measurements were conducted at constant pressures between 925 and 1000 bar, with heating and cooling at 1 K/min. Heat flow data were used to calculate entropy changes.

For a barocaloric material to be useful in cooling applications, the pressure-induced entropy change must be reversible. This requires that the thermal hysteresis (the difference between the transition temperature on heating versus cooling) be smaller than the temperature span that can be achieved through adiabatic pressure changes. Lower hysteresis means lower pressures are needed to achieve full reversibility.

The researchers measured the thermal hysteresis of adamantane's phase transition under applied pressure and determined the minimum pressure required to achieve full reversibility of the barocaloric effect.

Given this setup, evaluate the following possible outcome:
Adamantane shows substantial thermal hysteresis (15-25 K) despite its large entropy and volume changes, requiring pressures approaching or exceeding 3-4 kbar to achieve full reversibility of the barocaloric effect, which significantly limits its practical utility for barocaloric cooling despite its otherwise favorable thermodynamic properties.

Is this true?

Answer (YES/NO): NO